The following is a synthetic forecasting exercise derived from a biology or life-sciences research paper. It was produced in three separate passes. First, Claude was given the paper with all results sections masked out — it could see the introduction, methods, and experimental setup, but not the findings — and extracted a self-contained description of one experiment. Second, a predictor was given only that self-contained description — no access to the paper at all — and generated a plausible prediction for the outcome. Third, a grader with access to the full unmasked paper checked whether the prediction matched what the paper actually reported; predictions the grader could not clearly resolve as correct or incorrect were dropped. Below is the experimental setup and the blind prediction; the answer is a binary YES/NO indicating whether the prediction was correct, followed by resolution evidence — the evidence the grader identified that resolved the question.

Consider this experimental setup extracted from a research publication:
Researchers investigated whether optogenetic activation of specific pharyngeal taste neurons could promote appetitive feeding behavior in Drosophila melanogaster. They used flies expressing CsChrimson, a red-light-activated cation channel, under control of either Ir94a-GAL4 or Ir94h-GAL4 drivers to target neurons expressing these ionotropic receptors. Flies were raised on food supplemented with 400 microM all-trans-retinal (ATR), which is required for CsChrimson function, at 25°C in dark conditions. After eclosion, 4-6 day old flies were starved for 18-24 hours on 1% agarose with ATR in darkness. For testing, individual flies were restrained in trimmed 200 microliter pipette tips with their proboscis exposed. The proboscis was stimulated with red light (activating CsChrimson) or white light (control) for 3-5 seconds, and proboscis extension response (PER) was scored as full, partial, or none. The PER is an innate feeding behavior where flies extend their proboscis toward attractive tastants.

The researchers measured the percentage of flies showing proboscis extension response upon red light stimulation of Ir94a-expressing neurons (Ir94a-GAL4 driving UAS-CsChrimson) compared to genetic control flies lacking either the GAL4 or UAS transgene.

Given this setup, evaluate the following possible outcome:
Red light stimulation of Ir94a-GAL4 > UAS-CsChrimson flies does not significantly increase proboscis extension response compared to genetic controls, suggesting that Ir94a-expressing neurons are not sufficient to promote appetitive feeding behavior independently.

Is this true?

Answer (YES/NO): NO